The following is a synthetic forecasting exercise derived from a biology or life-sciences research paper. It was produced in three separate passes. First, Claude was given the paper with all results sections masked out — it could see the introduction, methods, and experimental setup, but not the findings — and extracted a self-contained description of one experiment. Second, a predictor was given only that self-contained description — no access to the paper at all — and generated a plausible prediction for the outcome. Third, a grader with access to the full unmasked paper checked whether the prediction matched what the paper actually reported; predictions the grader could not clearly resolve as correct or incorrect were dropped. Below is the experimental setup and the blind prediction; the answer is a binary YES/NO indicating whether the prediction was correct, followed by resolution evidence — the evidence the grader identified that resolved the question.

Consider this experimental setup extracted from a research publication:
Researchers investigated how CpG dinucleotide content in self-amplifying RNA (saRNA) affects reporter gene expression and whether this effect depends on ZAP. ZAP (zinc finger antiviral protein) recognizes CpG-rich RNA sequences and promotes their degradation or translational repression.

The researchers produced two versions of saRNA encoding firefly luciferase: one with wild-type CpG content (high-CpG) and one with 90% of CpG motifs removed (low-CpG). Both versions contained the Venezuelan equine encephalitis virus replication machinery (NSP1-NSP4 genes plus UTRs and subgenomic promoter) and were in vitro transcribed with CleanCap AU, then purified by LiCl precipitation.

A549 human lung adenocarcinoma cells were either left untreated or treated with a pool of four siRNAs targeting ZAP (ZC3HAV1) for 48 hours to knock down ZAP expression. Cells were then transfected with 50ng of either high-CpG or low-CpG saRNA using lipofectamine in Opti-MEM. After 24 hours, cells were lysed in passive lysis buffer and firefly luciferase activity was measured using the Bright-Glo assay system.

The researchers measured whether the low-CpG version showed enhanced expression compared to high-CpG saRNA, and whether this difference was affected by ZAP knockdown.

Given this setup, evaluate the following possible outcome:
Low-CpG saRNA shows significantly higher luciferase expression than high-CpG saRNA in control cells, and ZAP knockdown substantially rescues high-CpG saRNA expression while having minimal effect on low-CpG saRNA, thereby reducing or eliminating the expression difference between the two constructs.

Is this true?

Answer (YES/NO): NO